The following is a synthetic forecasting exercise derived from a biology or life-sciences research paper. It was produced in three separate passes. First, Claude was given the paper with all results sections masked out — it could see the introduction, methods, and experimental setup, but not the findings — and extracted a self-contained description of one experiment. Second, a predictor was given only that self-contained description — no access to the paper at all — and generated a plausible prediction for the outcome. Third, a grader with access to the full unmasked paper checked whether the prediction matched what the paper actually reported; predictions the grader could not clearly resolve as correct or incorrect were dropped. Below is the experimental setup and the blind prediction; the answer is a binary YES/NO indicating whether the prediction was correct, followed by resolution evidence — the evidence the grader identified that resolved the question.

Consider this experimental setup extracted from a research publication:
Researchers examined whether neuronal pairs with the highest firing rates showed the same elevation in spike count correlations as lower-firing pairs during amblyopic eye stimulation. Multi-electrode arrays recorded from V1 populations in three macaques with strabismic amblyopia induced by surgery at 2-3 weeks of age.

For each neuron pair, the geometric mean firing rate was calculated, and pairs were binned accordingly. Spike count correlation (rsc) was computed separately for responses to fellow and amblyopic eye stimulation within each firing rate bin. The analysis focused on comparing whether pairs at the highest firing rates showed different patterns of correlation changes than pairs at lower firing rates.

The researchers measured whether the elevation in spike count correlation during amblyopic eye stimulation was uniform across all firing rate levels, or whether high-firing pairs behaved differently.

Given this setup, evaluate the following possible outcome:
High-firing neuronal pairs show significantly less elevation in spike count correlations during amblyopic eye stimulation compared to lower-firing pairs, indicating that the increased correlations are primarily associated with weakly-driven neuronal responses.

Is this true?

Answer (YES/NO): YES